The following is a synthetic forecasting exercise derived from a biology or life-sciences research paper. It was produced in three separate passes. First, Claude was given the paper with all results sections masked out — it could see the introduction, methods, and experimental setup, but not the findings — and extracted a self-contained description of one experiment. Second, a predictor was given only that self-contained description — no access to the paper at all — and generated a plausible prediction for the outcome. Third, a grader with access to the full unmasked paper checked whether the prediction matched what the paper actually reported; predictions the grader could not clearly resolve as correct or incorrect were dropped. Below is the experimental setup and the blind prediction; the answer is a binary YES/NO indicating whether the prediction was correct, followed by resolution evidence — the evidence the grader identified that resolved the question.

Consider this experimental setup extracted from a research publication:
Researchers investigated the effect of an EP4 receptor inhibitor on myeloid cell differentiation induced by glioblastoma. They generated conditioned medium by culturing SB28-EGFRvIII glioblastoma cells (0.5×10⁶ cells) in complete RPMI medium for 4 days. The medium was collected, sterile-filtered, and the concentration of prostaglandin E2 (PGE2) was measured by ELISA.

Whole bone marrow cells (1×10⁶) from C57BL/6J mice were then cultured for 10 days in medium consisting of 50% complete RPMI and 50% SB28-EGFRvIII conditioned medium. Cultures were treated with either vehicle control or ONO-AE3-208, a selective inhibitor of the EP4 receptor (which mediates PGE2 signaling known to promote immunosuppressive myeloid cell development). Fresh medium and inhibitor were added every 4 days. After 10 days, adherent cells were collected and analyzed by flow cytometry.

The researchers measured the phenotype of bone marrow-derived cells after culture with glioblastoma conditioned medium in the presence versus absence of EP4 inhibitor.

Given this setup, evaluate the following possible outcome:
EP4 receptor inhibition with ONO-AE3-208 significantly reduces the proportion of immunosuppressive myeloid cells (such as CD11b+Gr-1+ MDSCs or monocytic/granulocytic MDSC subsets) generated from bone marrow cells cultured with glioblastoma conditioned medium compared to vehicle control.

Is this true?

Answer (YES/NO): NO